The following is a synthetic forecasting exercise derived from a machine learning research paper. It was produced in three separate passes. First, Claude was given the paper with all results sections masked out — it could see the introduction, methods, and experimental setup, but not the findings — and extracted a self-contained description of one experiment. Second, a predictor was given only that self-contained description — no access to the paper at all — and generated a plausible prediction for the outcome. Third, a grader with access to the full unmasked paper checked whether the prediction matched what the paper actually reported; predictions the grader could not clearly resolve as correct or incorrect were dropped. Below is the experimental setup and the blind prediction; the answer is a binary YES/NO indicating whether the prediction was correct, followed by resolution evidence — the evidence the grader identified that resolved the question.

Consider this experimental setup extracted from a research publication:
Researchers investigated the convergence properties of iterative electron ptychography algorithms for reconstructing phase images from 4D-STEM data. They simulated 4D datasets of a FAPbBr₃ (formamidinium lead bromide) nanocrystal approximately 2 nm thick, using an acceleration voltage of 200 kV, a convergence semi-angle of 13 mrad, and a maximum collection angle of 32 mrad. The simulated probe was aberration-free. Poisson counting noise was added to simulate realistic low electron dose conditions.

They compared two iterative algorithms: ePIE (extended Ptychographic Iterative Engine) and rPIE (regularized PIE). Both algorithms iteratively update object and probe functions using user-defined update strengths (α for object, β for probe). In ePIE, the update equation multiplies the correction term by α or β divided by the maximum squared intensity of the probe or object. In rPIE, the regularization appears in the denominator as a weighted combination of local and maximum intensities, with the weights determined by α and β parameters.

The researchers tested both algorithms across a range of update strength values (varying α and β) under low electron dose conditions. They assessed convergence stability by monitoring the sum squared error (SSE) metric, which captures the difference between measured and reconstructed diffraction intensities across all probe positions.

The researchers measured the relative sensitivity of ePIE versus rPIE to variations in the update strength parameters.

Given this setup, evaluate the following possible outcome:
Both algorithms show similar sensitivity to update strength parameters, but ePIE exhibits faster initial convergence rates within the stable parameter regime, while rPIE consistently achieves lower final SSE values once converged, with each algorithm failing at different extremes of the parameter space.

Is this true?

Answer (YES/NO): NO